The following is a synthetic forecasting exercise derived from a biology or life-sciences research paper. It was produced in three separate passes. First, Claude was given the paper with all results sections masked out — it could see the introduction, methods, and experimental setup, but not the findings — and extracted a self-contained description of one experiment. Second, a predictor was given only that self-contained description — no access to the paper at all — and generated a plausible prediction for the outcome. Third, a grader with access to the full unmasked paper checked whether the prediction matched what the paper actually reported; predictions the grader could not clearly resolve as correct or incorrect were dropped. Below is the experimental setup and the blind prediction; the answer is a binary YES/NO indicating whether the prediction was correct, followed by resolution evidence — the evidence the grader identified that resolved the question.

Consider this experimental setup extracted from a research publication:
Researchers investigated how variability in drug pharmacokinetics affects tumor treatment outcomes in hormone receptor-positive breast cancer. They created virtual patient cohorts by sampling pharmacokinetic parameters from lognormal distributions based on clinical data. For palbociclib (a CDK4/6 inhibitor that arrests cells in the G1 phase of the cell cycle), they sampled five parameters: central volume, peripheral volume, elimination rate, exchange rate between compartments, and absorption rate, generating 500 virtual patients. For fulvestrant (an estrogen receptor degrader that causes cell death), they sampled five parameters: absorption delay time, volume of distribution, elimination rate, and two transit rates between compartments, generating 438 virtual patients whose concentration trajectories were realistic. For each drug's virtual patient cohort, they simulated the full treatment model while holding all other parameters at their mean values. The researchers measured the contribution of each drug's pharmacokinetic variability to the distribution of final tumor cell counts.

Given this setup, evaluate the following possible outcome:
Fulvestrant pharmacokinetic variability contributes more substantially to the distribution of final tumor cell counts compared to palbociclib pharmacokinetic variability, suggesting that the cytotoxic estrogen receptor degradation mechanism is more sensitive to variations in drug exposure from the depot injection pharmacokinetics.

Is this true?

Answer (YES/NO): YES